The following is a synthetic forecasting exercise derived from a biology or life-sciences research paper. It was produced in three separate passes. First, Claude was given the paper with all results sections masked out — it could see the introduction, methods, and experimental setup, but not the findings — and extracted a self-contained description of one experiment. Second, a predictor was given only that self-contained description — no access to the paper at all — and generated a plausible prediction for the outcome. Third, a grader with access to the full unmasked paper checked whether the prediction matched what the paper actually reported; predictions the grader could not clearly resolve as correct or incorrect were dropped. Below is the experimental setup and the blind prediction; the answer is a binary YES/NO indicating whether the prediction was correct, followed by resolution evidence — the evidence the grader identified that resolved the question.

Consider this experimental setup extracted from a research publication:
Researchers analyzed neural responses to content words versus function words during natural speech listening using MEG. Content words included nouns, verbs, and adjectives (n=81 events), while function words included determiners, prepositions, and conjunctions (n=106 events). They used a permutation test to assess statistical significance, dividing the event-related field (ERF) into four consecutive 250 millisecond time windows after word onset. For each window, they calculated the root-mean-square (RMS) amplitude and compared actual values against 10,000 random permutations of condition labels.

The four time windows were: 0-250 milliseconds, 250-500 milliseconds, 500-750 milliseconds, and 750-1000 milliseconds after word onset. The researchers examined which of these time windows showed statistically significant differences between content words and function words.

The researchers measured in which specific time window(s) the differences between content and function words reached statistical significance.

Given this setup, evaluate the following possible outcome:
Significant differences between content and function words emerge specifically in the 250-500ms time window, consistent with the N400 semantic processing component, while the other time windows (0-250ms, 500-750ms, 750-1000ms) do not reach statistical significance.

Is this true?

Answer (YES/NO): NO